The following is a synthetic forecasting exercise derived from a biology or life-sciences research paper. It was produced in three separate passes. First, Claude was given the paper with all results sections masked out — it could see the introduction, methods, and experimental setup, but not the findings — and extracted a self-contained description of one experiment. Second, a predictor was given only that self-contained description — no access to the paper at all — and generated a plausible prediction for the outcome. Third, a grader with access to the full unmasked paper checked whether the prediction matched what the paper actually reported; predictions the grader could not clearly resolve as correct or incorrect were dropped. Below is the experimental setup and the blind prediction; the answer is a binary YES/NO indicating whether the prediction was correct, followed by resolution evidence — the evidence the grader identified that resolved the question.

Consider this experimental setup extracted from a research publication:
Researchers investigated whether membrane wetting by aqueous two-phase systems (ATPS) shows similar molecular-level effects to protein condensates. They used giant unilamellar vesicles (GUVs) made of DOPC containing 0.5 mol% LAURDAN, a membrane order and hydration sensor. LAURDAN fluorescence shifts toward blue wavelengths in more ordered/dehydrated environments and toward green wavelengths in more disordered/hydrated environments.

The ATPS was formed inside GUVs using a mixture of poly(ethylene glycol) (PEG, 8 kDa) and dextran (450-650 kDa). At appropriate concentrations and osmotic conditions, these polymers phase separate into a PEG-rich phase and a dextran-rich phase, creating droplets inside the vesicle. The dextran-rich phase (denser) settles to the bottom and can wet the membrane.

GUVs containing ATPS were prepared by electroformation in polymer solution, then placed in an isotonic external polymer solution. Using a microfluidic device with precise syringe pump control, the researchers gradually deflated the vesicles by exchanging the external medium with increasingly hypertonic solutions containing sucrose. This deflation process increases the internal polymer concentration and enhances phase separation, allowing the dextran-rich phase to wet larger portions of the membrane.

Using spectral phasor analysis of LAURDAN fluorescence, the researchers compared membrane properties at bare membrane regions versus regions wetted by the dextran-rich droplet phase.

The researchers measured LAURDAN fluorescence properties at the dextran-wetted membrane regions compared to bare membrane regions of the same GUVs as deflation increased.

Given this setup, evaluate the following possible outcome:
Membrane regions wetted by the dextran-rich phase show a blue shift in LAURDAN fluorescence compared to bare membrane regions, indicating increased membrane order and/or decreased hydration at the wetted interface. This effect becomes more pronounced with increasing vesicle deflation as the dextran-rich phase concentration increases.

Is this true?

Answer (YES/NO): NO